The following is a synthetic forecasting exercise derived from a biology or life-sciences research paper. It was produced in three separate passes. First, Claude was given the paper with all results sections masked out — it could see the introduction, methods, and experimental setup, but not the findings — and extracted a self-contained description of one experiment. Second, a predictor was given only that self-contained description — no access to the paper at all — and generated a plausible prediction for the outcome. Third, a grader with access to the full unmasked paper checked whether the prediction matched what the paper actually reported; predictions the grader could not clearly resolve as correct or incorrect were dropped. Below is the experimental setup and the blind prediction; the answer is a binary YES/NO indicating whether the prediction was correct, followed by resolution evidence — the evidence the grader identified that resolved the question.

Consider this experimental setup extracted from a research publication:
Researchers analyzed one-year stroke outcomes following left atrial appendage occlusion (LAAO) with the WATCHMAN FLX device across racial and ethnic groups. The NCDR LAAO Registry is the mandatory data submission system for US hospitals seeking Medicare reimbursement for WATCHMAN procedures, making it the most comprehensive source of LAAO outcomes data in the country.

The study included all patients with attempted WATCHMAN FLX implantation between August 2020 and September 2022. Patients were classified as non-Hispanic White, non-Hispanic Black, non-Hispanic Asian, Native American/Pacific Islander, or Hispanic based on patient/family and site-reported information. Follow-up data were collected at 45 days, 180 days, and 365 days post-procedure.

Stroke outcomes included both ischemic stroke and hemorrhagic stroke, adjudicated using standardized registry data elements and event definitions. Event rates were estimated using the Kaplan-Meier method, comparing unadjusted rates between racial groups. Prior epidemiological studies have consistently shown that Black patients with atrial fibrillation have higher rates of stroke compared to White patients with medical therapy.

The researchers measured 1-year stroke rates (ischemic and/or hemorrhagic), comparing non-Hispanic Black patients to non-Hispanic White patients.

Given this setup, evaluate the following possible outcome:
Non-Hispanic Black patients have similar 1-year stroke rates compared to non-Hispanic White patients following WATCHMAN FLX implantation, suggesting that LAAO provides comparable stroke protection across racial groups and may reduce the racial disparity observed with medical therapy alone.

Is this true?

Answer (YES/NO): YES